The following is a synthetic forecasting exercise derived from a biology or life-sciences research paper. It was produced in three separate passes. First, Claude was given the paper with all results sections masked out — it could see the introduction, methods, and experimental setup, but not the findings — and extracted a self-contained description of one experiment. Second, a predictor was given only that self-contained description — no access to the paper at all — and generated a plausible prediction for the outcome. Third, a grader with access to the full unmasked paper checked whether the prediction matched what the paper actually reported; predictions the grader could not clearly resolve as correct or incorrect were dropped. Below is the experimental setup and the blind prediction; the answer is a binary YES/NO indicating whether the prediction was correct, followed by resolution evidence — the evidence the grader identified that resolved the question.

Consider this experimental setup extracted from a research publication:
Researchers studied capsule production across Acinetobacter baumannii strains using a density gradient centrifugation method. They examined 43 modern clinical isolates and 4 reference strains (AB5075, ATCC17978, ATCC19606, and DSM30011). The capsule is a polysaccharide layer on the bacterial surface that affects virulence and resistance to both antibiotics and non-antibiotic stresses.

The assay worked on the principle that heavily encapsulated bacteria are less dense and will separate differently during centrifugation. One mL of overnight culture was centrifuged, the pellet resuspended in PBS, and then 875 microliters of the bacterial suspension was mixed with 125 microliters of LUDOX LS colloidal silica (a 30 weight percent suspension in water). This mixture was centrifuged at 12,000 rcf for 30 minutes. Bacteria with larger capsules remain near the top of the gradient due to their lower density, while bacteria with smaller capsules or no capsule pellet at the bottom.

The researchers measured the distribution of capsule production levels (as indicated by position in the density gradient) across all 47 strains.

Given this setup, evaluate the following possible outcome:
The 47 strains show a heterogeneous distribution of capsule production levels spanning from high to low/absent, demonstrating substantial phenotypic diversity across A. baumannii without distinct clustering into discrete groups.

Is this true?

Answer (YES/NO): YES